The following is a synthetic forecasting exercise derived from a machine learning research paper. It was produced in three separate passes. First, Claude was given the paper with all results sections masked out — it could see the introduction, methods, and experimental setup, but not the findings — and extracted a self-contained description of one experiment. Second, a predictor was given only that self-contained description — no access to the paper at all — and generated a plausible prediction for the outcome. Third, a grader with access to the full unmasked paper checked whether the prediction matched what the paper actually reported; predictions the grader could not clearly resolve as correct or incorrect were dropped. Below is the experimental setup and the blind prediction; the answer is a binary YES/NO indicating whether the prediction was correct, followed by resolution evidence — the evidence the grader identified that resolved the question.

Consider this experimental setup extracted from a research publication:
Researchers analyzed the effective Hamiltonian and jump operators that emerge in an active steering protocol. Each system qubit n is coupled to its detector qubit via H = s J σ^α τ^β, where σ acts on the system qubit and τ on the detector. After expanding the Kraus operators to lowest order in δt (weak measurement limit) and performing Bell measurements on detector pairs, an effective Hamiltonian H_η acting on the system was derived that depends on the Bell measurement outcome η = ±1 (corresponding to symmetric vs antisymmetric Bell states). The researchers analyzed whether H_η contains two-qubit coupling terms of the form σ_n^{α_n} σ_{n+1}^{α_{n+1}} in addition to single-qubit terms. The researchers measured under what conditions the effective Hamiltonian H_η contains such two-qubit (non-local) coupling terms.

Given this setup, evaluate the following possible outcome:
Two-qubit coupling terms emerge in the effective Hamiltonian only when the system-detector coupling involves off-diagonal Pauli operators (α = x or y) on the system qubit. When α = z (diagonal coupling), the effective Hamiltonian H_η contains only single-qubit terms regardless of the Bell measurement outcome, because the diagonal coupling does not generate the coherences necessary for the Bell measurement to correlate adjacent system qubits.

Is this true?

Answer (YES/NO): NO